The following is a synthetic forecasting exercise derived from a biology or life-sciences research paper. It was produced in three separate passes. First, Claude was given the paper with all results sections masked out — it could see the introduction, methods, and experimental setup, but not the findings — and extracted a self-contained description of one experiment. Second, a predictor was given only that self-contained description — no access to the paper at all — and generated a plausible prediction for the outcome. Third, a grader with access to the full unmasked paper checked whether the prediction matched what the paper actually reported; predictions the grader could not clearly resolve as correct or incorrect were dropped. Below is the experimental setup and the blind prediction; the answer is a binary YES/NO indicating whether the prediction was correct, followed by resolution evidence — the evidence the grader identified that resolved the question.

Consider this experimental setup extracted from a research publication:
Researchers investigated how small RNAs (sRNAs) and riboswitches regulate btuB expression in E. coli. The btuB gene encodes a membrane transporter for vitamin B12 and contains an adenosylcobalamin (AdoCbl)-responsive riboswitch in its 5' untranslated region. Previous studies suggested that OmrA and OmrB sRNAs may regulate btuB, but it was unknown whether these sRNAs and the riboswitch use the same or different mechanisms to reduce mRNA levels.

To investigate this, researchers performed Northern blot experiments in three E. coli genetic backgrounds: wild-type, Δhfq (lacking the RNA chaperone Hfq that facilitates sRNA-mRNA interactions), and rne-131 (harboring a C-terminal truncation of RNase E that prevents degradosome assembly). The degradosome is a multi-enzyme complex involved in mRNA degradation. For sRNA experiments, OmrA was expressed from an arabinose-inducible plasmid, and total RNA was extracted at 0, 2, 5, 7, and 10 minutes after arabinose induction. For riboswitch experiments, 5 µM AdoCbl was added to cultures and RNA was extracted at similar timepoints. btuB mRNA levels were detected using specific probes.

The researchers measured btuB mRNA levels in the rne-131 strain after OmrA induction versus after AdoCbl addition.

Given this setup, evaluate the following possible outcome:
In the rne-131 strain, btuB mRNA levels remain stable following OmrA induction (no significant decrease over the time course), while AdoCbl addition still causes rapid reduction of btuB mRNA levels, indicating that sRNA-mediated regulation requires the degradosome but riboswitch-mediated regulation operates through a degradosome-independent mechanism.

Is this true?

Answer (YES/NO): YES